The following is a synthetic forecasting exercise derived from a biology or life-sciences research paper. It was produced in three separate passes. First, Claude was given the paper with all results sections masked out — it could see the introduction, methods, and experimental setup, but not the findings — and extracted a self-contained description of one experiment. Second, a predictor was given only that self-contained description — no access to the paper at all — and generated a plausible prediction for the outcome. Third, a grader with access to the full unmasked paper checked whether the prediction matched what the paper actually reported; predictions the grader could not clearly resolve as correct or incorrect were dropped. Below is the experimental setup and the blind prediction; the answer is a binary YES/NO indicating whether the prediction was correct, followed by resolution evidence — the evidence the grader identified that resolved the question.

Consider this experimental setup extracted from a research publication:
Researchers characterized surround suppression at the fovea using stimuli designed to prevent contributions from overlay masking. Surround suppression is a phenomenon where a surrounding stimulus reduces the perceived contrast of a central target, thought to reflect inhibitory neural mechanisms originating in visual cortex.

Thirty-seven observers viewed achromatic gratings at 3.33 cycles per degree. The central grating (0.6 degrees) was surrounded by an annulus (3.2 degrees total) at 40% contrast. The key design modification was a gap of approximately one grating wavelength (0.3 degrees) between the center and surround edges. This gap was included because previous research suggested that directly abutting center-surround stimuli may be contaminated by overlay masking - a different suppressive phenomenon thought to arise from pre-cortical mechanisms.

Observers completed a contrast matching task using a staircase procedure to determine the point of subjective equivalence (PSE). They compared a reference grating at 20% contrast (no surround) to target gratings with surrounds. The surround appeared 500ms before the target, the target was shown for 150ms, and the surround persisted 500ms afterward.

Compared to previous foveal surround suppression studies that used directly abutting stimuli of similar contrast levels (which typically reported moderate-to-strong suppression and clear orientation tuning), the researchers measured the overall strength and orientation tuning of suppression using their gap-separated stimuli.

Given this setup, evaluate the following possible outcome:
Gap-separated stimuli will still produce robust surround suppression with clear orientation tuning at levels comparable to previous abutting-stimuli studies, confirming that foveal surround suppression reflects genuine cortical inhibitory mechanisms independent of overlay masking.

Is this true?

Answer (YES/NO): NO